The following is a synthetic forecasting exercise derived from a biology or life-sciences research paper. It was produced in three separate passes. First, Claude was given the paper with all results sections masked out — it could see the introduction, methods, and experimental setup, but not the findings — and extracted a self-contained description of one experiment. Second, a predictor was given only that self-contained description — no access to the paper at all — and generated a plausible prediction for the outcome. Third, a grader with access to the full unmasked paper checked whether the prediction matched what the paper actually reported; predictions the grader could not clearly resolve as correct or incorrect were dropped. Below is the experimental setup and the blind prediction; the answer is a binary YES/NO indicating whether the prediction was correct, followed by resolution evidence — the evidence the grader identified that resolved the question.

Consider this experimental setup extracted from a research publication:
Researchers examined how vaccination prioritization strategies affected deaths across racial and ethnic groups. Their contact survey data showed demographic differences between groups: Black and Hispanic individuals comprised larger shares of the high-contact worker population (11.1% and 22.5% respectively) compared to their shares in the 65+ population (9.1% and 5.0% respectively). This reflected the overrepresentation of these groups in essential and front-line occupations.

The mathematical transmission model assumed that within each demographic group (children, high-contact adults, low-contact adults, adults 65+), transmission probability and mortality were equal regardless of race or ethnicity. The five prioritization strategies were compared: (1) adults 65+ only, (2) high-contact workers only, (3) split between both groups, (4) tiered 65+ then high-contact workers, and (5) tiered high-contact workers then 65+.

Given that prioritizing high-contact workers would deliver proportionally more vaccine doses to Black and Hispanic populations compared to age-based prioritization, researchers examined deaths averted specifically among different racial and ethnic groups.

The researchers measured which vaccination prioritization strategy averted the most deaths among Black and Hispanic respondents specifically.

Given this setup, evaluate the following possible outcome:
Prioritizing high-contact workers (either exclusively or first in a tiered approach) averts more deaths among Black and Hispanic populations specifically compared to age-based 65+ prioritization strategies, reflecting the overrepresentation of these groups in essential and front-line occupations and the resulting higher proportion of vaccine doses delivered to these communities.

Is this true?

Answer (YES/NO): NO